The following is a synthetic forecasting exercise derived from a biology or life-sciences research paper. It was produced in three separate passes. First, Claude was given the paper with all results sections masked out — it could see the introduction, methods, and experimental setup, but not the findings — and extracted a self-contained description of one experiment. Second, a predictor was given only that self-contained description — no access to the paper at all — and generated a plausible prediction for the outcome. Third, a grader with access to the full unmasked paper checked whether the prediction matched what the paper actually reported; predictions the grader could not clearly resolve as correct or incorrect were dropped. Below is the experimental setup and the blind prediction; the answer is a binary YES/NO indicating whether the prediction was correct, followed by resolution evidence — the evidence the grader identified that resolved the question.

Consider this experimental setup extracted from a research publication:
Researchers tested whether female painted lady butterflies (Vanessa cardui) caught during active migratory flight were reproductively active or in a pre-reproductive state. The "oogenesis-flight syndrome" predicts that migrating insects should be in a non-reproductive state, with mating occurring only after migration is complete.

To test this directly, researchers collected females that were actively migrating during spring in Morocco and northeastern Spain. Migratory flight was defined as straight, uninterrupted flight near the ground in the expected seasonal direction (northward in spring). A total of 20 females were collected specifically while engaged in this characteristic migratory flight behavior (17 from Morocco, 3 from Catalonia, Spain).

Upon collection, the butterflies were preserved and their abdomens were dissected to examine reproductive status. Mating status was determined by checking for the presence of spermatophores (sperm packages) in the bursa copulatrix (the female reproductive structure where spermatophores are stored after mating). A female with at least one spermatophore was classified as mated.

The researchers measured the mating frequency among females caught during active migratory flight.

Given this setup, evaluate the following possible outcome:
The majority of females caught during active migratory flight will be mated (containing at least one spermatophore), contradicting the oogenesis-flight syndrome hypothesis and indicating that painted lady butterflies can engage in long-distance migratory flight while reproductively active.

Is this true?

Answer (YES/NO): NO